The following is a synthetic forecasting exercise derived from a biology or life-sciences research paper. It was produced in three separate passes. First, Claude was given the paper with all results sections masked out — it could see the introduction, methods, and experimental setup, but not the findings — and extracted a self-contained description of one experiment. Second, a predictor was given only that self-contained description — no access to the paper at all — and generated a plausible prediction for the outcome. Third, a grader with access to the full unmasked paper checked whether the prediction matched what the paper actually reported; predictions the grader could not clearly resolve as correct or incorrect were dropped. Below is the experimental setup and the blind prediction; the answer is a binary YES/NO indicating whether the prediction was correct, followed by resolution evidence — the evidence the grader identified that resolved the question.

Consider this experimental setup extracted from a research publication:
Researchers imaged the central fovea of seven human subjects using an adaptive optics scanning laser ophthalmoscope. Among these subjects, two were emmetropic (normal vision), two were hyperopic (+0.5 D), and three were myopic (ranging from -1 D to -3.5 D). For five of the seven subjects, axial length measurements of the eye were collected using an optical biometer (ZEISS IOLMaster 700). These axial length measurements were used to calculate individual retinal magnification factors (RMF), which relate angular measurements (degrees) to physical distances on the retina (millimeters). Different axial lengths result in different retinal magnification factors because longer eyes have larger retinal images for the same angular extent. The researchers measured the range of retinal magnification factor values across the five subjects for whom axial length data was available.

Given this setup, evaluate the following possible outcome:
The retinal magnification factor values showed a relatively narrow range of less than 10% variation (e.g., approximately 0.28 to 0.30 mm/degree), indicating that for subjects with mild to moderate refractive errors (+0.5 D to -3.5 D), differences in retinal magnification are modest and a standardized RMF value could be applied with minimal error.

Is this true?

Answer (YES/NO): NO